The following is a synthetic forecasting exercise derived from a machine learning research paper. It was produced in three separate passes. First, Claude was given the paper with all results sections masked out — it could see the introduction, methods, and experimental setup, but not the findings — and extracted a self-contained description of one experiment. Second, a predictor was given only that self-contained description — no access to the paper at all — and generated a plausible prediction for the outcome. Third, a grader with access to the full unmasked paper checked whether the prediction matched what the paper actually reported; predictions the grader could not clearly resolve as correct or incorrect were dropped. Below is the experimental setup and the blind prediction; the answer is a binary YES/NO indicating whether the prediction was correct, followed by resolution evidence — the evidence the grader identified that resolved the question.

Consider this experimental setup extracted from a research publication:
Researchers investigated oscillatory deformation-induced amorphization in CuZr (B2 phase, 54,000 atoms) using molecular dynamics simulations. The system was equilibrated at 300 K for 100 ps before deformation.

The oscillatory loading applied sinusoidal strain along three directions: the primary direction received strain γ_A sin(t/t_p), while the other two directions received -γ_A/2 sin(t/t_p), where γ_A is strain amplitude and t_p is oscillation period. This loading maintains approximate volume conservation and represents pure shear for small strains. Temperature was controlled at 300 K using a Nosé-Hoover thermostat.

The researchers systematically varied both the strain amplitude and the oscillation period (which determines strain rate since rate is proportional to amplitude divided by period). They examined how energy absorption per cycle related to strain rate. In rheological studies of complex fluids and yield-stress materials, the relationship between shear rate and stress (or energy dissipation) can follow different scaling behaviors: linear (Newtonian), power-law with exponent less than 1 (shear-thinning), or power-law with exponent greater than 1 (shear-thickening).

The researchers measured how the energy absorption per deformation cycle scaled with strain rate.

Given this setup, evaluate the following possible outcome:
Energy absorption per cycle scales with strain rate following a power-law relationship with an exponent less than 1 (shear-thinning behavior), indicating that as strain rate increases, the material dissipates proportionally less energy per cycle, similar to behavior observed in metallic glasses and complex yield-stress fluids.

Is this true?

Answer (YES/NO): YES